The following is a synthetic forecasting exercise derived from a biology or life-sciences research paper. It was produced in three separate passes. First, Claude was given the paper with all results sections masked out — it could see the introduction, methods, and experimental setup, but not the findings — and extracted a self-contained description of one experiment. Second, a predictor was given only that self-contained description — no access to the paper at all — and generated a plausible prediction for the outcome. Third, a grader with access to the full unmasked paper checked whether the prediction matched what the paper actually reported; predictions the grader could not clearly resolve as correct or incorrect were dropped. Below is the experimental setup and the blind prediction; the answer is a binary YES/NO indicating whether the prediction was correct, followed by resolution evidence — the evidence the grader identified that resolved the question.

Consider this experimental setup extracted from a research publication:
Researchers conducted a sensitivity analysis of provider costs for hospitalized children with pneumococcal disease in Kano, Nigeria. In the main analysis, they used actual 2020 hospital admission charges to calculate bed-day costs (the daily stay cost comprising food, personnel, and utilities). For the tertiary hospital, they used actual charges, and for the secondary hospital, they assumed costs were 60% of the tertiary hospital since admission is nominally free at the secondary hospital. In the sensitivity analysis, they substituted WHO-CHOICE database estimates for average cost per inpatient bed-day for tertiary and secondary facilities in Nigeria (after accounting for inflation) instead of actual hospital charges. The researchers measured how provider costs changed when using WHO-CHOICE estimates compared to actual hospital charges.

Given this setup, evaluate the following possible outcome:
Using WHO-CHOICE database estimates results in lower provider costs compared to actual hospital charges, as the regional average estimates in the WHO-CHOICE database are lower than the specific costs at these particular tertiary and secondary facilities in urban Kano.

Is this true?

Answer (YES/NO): YES